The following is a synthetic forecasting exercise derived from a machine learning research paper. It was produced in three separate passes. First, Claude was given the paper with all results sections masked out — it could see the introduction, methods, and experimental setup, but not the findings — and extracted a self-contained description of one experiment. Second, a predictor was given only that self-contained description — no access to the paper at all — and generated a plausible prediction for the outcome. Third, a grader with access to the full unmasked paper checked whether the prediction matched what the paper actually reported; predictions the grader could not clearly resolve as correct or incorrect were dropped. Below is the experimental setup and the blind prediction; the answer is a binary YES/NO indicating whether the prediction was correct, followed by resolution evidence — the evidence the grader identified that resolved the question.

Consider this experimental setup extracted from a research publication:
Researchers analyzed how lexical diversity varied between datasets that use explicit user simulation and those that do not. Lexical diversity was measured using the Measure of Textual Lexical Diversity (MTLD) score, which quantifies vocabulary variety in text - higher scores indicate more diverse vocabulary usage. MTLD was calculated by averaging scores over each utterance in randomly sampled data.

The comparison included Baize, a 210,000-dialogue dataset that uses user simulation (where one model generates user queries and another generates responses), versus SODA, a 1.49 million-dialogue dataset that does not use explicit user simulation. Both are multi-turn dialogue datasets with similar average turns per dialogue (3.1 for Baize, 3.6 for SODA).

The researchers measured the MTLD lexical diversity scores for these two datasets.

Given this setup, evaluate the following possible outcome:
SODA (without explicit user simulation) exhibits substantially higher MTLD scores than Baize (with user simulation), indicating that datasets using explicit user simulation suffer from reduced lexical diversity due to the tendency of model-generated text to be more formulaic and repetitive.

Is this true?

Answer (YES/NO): NO